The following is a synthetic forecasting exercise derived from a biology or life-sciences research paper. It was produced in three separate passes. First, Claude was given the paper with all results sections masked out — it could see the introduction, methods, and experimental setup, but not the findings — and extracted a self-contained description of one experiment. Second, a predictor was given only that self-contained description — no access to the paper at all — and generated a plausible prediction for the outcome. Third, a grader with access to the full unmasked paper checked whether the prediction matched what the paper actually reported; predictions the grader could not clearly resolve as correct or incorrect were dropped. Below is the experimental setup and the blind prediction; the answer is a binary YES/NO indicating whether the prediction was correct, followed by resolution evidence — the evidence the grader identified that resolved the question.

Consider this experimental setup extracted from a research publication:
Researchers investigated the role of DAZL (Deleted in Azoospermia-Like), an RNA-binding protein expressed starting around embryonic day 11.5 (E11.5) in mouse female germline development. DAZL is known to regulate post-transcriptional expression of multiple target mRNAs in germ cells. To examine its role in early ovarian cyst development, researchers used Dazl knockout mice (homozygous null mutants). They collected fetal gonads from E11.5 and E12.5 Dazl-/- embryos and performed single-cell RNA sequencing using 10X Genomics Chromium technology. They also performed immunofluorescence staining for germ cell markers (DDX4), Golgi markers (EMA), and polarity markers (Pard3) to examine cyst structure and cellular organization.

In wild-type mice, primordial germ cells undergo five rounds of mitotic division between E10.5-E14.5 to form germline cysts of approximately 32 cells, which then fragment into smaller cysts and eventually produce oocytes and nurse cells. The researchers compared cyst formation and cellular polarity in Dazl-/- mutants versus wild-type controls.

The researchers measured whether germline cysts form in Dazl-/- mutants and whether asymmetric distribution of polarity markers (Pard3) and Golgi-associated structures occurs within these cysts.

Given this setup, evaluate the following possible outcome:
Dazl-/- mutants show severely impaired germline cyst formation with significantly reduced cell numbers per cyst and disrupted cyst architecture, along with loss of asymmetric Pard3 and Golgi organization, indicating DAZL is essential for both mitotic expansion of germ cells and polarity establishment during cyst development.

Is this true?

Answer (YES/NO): NO